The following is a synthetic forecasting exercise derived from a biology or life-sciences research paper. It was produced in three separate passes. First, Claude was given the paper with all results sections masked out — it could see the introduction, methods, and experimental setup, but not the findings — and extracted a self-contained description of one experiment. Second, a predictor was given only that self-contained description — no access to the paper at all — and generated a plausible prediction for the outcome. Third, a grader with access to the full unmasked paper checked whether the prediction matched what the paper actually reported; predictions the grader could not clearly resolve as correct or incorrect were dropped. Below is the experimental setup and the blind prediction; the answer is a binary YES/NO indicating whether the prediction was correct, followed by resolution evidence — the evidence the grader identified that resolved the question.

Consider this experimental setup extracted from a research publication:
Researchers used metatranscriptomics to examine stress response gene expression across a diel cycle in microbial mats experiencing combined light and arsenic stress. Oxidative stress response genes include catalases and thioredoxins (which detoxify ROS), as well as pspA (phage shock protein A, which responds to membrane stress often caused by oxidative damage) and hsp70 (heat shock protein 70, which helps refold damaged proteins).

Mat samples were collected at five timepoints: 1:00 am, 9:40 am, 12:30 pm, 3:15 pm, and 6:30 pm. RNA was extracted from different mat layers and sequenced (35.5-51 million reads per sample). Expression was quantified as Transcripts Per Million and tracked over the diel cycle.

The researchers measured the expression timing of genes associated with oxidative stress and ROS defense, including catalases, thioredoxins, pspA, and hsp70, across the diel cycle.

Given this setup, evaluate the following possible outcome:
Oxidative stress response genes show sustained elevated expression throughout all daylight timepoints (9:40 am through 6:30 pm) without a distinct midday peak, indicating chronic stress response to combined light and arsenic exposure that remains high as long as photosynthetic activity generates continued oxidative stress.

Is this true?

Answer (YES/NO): NO